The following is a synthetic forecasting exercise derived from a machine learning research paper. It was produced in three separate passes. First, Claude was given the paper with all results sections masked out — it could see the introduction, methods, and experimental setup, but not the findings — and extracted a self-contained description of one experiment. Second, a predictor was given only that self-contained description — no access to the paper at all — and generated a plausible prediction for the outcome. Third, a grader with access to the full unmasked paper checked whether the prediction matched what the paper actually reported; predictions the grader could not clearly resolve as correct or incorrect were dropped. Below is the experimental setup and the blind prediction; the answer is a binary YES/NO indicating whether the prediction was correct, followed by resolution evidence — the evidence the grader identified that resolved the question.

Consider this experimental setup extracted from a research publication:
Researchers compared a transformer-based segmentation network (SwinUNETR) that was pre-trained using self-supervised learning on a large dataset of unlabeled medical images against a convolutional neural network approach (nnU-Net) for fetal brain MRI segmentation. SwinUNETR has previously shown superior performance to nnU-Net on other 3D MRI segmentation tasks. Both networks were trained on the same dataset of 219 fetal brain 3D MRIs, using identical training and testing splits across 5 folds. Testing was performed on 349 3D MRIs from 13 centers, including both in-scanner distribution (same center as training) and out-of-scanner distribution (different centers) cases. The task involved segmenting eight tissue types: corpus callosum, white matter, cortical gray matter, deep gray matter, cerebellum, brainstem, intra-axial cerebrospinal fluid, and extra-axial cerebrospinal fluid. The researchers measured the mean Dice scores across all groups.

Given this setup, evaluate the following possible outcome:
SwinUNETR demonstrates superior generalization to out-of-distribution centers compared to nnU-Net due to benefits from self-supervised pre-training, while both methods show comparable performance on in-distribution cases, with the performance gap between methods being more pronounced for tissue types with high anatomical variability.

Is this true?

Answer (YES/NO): NO